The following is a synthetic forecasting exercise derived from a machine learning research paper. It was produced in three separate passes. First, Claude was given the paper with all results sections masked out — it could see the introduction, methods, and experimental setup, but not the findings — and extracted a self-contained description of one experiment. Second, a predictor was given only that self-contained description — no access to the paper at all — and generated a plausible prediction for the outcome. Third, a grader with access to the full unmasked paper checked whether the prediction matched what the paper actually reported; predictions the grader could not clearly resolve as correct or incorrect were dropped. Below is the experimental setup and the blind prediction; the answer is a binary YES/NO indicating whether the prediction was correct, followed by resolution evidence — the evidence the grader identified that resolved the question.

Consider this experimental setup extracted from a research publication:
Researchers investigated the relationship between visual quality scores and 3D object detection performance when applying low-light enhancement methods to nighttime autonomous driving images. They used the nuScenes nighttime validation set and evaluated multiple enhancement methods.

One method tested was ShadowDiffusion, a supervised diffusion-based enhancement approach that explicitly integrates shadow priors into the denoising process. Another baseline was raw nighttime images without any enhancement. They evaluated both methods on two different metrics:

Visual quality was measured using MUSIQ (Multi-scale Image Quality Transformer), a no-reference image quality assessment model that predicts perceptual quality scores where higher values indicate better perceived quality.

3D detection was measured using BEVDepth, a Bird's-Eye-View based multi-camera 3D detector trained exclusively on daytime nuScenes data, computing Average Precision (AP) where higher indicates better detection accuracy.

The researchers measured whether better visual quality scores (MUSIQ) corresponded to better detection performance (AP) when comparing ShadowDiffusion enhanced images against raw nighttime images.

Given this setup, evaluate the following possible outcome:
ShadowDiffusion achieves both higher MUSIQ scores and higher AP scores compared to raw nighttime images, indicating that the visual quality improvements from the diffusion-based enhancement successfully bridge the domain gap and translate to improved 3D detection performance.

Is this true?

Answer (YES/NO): NO